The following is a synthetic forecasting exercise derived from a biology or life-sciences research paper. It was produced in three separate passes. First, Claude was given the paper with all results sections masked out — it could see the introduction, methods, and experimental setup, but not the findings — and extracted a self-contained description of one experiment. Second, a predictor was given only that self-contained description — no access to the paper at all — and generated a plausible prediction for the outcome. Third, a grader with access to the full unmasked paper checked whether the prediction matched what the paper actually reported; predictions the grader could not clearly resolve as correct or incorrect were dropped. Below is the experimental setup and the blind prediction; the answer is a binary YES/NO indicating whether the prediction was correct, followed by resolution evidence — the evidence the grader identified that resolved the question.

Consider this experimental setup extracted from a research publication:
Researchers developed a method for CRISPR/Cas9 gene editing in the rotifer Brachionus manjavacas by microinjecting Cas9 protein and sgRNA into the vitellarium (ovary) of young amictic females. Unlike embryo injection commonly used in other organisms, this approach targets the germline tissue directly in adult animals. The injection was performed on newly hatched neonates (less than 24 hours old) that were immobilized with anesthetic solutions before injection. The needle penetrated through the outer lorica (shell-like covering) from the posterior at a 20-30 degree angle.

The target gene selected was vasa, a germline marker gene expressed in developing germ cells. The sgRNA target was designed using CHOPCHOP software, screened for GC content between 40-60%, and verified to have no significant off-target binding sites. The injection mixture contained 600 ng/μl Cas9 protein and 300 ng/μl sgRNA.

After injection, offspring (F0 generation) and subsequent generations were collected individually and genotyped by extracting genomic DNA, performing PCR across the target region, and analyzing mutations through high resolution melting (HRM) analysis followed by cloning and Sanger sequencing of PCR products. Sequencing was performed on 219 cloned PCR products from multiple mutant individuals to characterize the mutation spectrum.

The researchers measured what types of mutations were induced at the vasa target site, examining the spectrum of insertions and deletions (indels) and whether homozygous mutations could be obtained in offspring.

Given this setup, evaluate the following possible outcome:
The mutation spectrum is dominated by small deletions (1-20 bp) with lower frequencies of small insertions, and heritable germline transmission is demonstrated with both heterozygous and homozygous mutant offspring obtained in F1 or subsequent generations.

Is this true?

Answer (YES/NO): NO